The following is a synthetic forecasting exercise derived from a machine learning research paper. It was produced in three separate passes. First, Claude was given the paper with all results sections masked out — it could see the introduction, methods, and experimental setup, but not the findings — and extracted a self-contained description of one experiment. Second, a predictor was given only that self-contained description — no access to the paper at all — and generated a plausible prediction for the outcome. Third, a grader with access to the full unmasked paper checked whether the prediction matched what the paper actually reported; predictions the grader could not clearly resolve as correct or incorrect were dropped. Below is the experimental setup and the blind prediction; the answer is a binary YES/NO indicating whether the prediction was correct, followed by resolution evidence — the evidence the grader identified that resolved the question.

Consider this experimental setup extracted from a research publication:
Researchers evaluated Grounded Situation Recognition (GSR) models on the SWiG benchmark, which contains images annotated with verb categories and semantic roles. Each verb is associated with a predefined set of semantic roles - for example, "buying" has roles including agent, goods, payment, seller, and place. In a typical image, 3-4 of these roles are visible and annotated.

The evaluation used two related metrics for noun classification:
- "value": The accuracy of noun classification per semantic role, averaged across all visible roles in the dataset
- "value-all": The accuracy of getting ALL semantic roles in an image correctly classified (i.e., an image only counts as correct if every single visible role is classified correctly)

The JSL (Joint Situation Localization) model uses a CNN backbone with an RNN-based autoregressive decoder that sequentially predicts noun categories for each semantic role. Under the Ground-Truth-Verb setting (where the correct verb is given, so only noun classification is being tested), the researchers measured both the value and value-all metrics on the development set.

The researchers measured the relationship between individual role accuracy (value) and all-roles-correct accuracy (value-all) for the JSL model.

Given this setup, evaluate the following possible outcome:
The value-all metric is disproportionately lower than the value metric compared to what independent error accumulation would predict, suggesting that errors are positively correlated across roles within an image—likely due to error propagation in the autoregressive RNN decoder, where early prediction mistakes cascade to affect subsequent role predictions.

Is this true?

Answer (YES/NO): NO